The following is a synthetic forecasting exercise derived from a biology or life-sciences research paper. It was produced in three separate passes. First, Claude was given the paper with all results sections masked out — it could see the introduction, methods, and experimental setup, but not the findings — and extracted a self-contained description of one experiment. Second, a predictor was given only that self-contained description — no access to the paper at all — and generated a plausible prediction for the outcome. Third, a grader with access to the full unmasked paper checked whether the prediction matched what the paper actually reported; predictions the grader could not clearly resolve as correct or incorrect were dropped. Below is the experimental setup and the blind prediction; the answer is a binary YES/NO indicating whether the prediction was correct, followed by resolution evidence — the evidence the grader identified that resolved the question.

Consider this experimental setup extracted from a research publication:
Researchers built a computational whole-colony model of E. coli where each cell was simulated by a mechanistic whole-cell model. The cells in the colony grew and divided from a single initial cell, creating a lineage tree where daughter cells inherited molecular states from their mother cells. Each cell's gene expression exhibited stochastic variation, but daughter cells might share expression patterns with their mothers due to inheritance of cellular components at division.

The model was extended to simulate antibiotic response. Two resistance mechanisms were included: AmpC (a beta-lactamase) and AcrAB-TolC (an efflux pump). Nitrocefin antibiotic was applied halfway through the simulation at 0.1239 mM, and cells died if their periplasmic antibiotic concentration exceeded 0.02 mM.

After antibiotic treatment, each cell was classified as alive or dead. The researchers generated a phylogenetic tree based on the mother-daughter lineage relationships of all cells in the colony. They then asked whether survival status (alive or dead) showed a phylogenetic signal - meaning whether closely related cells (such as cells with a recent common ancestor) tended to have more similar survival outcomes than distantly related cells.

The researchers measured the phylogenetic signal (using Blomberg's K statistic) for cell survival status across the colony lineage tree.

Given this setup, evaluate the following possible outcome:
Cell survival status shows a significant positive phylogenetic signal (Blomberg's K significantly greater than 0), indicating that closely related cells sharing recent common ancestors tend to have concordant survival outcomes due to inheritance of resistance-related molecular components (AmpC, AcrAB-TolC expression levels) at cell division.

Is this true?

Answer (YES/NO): YES